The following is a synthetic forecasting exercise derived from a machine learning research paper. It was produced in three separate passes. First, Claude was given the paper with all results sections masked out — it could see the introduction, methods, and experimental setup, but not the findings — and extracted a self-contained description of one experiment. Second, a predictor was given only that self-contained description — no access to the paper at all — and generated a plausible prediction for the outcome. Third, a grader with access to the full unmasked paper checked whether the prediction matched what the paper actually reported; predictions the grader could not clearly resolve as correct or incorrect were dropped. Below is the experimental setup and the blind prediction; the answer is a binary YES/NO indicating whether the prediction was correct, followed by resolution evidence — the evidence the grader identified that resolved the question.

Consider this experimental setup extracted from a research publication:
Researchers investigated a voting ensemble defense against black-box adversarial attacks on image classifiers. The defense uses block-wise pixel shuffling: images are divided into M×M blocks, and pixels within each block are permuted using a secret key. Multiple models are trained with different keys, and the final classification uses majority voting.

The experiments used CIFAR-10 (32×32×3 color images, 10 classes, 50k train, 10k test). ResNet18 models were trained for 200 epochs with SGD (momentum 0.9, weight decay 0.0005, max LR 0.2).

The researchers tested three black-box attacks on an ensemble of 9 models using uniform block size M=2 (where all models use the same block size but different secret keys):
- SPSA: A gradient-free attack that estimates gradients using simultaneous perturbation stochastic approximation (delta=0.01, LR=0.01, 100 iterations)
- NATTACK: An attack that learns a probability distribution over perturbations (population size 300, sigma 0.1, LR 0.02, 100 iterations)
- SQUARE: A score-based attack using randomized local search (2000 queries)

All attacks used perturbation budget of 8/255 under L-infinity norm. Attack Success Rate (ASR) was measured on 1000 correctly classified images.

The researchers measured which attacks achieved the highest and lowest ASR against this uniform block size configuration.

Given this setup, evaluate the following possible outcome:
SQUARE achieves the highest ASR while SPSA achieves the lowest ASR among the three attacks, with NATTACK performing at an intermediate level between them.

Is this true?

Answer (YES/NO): NO